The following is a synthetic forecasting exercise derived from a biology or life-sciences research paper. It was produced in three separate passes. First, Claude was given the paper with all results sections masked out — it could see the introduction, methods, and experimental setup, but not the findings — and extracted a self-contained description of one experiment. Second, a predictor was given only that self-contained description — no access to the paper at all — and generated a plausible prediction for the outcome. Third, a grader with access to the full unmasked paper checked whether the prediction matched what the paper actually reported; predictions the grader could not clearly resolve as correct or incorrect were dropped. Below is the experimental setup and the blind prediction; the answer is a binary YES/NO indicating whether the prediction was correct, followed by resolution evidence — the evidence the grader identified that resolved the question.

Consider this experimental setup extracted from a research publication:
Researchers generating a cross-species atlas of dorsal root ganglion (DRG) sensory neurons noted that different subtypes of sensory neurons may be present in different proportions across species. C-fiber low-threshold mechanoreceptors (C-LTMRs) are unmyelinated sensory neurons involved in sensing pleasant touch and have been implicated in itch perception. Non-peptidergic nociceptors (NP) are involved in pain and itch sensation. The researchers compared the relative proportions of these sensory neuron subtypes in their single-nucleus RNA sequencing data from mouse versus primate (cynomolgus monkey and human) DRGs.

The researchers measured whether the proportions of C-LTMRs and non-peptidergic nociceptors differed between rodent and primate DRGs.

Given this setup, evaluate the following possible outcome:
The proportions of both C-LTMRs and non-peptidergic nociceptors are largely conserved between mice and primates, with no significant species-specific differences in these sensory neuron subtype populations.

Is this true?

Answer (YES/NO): NO